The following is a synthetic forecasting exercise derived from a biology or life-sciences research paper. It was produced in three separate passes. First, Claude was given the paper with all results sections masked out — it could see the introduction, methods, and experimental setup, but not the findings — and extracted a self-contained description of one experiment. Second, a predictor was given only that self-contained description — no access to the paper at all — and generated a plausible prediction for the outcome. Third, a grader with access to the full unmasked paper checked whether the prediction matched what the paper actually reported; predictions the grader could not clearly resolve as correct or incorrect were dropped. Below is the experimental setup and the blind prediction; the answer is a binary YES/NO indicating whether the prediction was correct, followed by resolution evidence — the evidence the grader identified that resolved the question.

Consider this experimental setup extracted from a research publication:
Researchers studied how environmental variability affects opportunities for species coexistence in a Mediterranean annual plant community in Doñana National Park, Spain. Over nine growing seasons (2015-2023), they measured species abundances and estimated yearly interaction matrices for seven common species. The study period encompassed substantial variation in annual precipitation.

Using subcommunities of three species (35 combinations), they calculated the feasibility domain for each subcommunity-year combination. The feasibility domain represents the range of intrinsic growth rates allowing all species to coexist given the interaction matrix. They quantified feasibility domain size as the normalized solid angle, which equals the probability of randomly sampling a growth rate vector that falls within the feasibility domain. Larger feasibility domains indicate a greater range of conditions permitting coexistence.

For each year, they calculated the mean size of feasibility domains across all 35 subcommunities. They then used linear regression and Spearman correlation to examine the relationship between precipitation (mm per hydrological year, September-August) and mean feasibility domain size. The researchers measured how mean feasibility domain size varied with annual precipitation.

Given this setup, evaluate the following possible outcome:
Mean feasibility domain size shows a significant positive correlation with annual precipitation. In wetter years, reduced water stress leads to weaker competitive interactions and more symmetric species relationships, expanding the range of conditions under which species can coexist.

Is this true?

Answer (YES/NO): NO